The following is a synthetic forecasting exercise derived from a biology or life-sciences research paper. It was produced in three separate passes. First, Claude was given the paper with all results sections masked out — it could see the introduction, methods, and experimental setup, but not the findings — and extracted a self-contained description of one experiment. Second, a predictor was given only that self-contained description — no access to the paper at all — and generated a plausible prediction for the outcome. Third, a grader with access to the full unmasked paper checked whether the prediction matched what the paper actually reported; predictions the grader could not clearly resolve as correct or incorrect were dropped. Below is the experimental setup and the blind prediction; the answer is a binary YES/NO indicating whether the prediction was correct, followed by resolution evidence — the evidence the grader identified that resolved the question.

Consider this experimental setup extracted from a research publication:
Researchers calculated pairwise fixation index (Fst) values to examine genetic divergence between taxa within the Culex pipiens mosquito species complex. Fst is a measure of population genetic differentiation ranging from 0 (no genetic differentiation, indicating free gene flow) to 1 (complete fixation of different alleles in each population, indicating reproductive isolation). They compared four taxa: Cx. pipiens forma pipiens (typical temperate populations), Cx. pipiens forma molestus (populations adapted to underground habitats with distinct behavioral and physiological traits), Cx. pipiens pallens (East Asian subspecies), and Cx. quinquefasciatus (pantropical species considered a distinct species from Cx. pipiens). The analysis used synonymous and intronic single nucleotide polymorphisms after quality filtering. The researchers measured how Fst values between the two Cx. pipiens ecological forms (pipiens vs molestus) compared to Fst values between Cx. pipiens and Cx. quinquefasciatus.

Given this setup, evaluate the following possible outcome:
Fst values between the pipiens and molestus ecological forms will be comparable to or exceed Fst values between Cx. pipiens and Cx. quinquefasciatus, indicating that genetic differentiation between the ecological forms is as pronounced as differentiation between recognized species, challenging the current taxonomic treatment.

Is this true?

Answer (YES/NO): NO